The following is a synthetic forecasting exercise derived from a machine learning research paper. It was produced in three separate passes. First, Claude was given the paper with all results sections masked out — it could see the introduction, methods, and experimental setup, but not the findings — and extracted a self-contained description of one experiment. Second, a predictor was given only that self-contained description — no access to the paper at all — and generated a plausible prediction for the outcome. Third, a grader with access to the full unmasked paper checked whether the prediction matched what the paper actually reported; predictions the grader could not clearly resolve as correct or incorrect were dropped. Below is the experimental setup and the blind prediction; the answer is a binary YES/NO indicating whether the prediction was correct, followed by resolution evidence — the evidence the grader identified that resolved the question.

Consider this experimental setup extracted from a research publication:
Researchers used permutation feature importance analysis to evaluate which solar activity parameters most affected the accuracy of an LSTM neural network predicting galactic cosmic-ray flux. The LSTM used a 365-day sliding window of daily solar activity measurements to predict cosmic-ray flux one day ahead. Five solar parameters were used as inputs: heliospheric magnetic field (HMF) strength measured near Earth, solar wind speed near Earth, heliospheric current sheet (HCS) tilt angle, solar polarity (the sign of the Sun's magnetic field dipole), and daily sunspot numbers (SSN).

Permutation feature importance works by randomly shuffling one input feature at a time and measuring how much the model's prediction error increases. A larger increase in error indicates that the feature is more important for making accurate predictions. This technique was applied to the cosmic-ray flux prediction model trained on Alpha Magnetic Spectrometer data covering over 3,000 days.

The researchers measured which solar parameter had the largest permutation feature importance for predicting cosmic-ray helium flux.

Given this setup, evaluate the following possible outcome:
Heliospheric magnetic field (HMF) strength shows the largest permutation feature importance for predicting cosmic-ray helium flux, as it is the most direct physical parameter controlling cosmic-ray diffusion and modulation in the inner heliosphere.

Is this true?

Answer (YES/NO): NO